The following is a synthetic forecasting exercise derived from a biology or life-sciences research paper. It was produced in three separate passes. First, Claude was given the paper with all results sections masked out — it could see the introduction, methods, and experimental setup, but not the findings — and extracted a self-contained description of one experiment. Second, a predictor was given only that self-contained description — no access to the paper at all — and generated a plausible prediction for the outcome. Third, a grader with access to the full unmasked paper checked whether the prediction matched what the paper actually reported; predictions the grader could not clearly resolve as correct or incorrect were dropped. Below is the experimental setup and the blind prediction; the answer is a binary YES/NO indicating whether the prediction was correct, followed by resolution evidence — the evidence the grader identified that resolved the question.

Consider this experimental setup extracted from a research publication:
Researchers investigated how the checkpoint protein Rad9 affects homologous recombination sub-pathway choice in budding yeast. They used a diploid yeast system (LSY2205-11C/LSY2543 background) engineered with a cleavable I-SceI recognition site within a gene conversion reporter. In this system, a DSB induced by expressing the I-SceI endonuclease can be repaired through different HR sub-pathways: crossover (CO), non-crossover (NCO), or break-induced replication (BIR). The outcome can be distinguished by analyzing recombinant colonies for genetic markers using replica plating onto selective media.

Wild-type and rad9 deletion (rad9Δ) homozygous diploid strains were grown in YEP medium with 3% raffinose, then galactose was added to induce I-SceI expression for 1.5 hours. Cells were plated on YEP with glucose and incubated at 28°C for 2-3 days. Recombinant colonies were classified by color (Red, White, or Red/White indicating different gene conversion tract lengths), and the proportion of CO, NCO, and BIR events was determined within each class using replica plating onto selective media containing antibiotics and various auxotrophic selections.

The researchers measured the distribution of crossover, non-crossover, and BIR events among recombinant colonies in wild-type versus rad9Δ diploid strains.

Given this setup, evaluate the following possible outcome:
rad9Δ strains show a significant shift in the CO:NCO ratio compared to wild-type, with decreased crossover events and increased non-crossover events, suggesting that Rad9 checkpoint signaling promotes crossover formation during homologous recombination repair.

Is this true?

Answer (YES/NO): NO